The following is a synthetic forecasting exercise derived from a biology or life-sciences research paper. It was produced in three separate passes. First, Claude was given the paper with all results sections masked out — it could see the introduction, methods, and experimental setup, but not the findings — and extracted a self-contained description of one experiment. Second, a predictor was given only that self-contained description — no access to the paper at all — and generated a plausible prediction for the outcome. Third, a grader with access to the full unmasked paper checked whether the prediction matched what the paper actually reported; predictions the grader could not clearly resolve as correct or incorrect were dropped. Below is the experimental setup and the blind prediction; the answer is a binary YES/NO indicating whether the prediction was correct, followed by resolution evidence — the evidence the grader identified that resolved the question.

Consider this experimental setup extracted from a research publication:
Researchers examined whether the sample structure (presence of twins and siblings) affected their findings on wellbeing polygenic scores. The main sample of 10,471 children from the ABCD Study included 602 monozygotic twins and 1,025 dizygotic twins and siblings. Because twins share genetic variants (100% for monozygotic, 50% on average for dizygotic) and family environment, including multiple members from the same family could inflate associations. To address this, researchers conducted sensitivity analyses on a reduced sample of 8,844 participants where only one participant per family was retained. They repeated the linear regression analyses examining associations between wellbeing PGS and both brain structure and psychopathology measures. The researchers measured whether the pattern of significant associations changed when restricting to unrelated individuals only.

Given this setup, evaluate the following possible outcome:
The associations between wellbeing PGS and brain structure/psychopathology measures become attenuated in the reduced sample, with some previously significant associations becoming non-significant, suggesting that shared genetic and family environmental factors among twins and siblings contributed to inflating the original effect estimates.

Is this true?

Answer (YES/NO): NO